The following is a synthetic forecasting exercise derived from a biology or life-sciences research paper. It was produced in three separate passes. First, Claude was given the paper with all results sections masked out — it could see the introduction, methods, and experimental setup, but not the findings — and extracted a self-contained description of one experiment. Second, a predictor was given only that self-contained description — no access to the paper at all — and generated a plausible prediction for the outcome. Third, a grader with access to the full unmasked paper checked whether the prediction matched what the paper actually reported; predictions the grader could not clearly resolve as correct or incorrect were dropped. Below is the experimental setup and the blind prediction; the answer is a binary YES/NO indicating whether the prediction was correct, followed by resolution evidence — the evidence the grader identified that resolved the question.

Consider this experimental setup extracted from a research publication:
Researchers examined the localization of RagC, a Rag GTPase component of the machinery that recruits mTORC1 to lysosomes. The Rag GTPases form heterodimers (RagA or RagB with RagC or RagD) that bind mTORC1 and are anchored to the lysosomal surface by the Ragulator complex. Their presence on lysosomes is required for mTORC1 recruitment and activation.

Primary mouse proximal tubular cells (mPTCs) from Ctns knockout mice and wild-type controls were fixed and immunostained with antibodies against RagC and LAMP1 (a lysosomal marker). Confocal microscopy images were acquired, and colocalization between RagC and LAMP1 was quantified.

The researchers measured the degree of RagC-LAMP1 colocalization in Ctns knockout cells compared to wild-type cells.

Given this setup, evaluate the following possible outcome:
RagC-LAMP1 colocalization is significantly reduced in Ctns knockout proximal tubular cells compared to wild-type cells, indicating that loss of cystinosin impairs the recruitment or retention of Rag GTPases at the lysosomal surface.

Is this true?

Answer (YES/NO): NO